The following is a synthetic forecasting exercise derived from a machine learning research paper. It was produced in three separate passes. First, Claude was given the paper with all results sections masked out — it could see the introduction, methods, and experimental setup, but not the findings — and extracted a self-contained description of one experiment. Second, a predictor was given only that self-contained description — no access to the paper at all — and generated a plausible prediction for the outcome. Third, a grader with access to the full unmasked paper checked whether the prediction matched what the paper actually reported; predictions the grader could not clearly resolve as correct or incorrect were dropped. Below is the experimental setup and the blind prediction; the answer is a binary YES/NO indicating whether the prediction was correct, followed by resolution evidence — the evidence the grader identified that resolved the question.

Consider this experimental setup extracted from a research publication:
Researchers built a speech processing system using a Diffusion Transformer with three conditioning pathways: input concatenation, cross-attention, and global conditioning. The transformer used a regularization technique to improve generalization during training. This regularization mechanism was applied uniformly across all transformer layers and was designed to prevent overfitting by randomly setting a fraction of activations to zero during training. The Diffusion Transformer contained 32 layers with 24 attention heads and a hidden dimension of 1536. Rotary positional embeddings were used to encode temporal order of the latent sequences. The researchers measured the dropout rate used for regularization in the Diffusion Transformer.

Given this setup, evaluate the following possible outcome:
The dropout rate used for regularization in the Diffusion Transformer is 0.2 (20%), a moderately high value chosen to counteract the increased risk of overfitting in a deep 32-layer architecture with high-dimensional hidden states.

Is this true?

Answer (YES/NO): NO